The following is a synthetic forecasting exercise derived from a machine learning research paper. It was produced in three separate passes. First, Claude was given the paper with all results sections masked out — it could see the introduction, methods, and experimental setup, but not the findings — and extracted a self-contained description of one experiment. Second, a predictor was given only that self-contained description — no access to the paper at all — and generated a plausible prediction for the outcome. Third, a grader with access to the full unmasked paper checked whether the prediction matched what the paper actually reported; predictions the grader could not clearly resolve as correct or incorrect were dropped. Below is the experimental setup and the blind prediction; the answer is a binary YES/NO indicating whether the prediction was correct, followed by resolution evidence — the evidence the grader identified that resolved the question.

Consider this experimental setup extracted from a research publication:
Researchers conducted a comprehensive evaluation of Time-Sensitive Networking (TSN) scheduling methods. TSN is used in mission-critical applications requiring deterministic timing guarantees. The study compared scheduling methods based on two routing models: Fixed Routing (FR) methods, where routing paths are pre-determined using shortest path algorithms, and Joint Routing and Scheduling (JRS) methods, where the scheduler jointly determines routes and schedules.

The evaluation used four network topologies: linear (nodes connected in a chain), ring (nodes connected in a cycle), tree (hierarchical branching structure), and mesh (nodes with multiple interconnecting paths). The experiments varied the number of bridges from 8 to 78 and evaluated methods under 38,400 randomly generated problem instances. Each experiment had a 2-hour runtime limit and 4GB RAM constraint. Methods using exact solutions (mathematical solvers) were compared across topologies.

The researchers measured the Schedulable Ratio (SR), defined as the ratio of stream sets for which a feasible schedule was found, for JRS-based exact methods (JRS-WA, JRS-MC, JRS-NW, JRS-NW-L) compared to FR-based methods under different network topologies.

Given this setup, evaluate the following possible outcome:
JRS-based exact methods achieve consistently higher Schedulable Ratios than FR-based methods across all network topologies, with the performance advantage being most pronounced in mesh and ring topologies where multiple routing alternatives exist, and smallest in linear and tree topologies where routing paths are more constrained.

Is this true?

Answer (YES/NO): NO